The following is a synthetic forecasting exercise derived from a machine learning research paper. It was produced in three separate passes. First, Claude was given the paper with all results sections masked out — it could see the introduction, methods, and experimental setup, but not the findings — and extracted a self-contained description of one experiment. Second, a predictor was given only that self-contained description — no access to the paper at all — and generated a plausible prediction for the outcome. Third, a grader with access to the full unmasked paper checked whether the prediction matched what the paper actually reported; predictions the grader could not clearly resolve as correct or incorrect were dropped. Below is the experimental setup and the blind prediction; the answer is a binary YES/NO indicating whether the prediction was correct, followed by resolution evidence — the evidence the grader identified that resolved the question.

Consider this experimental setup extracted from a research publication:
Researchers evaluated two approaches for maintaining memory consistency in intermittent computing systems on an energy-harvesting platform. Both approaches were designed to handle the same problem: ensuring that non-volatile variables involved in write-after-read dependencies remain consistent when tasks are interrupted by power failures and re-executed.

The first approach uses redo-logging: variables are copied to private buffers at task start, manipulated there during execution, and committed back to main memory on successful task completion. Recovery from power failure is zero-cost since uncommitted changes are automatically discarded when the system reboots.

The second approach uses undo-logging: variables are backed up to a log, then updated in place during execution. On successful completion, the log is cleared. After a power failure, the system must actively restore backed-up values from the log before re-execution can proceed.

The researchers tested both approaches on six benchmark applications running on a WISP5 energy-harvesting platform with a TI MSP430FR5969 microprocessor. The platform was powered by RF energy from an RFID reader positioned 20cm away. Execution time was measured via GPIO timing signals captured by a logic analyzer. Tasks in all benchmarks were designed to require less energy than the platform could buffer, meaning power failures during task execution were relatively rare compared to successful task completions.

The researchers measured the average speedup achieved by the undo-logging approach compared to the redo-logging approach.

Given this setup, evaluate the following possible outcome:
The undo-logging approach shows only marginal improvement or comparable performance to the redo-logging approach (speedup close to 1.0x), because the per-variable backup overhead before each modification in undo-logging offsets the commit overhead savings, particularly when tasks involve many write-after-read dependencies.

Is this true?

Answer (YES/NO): NO